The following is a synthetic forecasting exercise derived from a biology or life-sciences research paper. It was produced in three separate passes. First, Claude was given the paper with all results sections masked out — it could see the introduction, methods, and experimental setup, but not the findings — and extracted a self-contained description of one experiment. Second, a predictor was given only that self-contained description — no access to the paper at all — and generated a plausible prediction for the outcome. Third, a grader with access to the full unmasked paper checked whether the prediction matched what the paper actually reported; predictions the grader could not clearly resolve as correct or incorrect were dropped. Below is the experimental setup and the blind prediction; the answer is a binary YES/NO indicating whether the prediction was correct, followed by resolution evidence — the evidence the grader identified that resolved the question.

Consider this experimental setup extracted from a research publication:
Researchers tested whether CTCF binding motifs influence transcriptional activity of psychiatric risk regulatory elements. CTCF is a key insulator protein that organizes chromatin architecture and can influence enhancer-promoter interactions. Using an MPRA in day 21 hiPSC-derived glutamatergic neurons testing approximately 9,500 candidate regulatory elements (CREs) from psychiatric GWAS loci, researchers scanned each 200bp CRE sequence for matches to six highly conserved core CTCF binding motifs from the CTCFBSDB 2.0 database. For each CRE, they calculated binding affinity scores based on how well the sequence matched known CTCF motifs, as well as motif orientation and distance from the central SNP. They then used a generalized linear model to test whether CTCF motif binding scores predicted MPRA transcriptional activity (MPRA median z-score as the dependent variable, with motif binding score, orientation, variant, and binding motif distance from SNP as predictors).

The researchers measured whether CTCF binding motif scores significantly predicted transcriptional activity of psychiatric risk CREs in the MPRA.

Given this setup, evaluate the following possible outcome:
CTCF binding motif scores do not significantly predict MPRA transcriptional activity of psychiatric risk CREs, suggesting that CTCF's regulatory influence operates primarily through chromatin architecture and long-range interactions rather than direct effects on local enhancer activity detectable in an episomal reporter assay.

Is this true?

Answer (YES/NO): NO